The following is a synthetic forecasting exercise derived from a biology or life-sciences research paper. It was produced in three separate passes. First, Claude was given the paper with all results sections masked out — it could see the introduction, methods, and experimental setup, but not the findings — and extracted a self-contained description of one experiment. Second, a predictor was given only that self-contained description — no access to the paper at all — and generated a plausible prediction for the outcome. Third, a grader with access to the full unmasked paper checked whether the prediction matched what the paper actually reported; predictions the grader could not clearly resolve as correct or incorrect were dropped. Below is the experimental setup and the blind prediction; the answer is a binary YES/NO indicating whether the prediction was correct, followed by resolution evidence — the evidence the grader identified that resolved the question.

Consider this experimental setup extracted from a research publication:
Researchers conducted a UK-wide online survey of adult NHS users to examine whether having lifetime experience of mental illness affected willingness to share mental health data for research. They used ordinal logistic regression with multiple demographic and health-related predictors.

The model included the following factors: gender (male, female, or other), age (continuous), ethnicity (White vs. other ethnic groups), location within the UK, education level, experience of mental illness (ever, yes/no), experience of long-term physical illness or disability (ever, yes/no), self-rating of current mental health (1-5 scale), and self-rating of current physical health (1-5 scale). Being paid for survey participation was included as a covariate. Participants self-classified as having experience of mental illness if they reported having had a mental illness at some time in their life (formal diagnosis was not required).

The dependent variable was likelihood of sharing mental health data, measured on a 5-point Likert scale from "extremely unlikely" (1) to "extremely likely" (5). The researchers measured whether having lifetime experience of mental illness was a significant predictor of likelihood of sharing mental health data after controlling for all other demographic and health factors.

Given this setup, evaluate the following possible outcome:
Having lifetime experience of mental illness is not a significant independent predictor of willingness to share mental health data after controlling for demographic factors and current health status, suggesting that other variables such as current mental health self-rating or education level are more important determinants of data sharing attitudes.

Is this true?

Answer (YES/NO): NO